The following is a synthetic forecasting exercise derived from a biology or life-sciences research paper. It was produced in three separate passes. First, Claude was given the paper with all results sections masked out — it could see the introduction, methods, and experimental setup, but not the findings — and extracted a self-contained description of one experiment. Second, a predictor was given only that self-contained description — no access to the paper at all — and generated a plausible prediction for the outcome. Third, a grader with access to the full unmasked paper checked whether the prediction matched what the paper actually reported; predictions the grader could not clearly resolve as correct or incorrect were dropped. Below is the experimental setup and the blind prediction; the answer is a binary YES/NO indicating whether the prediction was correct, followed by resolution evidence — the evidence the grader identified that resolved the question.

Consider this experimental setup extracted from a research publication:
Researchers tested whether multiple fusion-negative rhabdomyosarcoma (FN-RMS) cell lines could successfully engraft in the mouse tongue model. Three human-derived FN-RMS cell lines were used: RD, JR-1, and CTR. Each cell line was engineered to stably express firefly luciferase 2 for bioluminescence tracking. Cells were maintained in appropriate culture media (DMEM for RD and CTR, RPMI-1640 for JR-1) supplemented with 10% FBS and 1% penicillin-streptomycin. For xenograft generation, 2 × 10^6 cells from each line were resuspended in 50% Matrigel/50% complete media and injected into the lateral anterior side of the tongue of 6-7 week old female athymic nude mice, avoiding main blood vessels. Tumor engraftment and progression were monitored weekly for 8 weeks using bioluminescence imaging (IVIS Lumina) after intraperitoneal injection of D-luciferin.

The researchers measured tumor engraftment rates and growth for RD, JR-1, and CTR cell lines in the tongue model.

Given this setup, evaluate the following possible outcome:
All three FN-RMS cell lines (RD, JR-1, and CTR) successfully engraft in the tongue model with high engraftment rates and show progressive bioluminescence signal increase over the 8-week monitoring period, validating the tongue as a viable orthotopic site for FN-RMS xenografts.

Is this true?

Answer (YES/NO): NO